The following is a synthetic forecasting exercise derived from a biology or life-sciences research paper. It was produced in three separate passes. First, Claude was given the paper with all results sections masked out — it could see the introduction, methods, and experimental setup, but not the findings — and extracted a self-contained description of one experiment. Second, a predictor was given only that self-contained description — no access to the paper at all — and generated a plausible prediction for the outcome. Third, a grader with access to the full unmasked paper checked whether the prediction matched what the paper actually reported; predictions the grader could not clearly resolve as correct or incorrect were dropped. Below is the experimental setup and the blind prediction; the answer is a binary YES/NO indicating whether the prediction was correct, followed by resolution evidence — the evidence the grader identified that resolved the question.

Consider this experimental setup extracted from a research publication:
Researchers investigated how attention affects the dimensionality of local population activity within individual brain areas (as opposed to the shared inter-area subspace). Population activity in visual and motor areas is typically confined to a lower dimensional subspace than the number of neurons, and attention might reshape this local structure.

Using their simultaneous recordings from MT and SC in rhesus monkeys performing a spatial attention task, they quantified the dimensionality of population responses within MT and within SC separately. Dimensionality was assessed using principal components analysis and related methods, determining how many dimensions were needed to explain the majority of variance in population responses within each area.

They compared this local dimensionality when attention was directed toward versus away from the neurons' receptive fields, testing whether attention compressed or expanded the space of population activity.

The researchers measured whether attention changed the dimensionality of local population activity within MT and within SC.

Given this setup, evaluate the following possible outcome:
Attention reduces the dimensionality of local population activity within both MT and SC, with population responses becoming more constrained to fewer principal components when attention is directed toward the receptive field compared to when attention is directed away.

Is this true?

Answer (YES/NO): NO